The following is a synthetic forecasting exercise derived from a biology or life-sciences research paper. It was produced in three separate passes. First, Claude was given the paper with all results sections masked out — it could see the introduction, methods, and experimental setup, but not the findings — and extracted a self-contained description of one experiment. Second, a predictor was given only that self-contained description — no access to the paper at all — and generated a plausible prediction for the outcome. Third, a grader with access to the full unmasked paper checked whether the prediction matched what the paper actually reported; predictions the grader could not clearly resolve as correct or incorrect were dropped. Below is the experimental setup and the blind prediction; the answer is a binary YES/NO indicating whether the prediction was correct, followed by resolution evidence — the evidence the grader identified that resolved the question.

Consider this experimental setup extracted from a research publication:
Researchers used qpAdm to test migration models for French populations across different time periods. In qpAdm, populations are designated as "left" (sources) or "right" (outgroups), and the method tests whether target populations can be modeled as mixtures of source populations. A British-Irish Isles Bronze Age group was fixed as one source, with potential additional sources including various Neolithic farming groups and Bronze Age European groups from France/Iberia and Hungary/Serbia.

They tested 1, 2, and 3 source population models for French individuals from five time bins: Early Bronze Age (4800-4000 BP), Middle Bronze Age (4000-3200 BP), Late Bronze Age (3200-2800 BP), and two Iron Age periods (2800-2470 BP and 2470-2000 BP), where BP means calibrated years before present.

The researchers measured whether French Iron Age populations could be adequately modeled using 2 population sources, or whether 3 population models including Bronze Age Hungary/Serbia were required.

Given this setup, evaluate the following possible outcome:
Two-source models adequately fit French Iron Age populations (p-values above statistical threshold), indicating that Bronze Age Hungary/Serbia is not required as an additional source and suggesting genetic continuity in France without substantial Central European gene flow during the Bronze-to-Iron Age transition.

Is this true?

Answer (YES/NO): NO